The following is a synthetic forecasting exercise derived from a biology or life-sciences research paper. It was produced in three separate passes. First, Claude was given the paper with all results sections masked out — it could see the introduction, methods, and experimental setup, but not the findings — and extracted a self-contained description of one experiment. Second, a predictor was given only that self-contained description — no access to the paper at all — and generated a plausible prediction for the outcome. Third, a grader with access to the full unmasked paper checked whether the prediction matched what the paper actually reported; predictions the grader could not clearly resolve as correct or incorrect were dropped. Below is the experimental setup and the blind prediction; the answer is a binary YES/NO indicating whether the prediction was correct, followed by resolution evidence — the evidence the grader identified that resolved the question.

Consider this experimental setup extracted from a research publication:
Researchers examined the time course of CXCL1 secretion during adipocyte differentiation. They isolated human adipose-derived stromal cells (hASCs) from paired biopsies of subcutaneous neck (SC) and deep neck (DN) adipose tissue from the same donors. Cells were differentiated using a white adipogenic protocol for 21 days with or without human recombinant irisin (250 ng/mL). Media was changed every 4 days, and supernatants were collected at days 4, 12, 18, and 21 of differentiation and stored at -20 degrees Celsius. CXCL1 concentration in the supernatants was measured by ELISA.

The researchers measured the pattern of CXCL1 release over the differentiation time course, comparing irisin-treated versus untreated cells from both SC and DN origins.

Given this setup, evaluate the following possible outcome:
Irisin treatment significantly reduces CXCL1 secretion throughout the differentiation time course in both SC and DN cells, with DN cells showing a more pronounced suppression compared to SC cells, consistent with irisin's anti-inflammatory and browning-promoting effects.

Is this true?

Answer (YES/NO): NO